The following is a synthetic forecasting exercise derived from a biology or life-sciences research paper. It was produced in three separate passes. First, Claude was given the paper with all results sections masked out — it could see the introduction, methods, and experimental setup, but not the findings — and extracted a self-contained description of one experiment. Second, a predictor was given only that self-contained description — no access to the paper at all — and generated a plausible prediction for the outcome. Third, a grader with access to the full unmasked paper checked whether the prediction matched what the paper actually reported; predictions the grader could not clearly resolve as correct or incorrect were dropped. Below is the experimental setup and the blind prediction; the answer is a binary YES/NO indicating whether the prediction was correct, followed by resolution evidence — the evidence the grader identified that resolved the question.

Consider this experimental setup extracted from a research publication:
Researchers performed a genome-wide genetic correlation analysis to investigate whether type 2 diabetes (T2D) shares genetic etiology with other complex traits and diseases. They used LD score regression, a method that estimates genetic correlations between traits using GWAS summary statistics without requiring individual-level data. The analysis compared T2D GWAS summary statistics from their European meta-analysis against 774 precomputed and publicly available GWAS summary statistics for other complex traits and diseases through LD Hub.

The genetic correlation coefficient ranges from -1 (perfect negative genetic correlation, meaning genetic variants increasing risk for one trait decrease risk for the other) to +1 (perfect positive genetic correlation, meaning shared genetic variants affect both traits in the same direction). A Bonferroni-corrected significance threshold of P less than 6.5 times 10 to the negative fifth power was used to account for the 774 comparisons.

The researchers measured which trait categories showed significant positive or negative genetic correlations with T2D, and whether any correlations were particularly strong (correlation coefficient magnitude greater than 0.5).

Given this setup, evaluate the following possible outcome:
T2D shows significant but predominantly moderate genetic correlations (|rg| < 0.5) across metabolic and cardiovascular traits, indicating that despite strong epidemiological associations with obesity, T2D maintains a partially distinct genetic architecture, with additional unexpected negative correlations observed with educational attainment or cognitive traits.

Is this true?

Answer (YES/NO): NO